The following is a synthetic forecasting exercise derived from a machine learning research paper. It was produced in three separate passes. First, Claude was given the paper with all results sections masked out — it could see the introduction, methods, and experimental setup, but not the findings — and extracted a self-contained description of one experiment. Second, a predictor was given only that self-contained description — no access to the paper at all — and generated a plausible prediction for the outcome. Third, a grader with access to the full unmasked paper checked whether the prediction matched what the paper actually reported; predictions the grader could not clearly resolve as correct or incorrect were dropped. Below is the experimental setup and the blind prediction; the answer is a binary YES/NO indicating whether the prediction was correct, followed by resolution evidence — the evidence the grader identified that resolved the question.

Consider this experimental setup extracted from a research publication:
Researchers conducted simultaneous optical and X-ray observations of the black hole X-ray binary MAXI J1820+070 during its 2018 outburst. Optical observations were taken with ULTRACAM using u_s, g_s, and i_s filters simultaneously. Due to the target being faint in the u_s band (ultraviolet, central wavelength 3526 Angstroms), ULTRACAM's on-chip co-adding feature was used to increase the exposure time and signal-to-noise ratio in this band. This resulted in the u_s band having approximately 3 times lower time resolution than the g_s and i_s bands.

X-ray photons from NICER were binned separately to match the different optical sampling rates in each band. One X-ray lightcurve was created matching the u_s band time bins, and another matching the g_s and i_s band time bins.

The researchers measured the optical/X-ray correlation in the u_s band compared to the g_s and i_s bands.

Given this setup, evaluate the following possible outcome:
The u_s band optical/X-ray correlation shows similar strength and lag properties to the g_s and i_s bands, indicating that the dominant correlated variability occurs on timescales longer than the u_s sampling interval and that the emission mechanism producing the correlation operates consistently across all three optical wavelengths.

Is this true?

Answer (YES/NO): NO